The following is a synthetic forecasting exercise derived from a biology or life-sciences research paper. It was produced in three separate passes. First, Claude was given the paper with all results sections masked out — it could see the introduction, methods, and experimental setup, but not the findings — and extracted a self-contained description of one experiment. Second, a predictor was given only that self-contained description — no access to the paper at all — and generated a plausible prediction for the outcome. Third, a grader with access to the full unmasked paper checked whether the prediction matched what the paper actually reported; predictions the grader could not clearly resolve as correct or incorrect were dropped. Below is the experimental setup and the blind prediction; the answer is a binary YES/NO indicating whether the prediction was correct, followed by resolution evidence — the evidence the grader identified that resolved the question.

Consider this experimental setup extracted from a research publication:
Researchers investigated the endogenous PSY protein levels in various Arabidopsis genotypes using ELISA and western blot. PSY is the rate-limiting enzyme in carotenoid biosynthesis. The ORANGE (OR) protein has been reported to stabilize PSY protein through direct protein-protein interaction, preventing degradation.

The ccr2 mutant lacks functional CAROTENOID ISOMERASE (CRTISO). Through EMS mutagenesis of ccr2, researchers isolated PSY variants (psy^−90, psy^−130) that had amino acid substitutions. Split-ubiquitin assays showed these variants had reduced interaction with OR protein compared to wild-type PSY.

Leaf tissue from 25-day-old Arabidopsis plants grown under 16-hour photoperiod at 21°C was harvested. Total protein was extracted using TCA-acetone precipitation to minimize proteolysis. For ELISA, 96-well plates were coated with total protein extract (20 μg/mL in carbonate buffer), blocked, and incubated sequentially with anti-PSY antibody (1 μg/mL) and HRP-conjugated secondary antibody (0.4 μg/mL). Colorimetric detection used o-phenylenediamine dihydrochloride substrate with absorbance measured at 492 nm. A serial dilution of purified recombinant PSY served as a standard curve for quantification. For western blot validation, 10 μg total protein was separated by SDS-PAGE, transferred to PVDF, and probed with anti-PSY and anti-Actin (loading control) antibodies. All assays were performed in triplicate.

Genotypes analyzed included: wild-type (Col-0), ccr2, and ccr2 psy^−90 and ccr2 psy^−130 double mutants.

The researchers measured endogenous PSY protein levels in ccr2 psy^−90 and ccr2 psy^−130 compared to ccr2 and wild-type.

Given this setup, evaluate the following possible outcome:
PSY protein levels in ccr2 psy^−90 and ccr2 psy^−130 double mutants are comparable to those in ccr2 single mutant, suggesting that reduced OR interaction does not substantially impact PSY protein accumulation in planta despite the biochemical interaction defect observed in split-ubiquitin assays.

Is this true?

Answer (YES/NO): NO